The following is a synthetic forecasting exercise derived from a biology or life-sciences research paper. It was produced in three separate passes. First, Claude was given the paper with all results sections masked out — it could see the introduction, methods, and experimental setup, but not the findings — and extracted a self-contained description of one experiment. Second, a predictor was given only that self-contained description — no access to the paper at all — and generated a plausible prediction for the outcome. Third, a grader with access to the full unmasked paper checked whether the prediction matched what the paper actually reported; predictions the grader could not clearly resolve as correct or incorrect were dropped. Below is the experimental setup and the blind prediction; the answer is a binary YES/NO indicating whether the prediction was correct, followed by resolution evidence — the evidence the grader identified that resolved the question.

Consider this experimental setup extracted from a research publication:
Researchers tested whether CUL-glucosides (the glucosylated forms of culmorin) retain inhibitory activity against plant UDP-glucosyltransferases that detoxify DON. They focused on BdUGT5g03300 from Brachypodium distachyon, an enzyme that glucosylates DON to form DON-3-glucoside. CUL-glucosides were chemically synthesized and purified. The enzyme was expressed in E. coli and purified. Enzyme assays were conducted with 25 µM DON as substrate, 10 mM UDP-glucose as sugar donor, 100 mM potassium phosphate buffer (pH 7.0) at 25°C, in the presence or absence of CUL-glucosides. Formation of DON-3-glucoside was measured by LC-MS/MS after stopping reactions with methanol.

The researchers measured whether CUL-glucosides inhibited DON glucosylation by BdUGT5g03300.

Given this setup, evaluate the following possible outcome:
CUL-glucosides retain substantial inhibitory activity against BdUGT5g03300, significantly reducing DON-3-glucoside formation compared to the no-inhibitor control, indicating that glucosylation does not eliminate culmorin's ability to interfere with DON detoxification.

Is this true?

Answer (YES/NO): YES